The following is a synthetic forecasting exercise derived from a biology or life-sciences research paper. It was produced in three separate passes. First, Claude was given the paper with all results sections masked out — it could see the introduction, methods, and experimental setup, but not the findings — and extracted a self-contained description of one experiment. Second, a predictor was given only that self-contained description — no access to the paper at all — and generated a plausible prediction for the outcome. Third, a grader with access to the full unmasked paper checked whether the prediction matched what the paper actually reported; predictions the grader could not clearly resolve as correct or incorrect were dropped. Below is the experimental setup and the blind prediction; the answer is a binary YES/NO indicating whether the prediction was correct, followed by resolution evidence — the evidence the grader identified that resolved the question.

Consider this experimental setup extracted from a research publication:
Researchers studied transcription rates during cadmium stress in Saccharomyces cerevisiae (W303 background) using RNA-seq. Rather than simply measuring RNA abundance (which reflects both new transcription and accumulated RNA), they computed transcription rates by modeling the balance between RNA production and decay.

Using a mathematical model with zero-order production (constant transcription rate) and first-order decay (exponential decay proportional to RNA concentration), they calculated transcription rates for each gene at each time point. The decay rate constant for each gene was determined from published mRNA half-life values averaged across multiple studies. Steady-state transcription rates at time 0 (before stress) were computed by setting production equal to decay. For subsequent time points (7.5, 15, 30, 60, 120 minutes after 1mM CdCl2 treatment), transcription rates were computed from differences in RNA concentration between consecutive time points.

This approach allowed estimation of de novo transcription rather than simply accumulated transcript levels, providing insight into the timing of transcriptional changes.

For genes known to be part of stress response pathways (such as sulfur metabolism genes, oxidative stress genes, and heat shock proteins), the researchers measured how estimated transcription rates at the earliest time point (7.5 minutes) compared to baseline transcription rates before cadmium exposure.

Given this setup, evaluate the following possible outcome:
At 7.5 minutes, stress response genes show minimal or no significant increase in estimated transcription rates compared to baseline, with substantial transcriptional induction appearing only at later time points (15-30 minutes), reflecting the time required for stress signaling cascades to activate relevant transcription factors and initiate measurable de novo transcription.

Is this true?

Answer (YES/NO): NO